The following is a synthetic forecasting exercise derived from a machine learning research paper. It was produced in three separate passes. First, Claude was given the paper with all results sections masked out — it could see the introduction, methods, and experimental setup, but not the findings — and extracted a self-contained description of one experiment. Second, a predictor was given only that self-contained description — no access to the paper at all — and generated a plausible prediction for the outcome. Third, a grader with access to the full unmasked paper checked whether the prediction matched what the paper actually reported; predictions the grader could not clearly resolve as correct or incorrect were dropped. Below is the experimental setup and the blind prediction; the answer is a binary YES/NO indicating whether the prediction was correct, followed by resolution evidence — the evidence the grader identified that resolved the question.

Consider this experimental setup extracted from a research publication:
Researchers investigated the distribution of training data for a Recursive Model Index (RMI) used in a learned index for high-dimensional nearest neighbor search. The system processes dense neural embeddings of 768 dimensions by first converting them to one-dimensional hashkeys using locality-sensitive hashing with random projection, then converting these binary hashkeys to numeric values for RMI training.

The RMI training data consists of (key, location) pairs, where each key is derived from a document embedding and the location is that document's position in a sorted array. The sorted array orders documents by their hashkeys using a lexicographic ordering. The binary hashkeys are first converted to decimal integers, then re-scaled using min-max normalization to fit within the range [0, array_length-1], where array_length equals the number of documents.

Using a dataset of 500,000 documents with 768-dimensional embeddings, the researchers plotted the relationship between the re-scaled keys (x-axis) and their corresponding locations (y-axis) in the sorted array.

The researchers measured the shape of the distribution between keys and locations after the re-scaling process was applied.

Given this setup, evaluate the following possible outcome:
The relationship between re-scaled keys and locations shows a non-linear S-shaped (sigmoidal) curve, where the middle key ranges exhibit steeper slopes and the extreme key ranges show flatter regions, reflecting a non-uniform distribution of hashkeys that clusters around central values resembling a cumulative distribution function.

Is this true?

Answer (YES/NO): NO